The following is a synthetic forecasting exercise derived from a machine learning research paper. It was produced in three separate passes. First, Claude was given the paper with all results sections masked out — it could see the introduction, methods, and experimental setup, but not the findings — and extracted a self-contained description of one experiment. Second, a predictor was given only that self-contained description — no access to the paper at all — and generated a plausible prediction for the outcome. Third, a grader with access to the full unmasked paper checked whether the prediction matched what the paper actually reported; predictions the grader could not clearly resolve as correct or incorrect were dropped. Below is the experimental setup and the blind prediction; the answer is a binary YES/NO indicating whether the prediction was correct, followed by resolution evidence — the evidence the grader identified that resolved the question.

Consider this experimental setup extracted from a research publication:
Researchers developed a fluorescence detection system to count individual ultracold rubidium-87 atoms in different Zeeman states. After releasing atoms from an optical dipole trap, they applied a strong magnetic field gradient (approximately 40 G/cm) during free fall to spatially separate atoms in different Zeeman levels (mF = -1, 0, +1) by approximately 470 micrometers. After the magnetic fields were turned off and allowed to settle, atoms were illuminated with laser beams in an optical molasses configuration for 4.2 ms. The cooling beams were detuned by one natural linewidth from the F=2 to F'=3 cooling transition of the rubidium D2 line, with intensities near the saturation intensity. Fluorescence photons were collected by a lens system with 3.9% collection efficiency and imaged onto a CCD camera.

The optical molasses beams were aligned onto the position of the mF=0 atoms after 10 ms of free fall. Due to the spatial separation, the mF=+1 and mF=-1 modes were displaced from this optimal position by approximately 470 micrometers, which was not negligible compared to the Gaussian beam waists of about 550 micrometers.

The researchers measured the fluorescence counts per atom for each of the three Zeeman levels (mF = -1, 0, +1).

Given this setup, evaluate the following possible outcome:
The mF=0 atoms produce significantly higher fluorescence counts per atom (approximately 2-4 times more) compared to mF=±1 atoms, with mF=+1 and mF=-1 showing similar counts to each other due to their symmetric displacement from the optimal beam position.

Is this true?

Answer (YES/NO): NO